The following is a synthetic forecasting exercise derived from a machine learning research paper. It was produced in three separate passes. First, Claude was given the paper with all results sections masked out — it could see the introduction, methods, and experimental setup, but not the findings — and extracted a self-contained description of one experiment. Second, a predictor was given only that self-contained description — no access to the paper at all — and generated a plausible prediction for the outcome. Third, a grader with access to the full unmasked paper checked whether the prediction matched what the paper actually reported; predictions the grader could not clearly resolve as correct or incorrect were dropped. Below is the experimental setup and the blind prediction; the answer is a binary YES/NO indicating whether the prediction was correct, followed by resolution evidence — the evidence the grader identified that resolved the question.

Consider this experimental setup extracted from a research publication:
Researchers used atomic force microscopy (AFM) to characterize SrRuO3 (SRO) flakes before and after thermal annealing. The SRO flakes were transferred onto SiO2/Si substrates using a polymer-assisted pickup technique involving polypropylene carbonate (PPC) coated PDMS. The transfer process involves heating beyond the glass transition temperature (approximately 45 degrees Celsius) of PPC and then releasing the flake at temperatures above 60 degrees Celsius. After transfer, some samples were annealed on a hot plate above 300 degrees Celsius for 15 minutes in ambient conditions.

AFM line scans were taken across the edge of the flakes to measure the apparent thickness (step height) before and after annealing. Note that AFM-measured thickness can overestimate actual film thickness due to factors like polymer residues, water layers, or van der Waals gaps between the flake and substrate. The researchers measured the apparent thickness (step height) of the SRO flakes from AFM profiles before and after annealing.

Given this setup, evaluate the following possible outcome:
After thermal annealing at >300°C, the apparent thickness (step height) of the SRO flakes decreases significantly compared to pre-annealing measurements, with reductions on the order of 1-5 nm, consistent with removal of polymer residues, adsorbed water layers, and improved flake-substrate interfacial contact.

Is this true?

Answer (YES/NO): YES